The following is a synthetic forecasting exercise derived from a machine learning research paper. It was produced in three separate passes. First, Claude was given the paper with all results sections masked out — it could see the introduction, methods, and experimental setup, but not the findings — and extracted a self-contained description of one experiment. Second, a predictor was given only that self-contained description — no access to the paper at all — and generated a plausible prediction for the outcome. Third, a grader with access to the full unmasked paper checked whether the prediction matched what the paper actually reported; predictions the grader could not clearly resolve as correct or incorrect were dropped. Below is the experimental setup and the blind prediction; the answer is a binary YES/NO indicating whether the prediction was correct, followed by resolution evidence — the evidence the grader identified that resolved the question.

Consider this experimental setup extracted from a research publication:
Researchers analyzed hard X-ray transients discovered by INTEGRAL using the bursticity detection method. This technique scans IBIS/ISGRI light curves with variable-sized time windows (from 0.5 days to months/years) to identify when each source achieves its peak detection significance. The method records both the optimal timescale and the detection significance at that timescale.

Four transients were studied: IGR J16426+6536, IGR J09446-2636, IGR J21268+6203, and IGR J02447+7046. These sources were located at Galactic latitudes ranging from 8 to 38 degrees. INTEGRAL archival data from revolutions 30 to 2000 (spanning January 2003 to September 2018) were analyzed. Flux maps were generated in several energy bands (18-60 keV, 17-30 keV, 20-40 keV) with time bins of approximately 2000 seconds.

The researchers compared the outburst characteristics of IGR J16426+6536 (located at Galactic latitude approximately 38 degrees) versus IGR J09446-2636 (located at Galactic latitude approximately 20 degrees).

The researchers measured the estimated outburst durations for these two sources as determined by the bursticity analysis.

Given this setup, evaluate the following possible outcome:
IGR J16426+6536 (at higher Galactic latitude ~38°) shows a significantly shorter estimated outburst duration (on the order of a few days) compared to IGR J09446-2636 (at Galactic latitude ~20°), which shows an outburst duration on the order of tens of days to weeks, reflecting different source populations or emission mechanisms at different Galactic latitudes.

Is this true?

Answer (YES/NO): NO